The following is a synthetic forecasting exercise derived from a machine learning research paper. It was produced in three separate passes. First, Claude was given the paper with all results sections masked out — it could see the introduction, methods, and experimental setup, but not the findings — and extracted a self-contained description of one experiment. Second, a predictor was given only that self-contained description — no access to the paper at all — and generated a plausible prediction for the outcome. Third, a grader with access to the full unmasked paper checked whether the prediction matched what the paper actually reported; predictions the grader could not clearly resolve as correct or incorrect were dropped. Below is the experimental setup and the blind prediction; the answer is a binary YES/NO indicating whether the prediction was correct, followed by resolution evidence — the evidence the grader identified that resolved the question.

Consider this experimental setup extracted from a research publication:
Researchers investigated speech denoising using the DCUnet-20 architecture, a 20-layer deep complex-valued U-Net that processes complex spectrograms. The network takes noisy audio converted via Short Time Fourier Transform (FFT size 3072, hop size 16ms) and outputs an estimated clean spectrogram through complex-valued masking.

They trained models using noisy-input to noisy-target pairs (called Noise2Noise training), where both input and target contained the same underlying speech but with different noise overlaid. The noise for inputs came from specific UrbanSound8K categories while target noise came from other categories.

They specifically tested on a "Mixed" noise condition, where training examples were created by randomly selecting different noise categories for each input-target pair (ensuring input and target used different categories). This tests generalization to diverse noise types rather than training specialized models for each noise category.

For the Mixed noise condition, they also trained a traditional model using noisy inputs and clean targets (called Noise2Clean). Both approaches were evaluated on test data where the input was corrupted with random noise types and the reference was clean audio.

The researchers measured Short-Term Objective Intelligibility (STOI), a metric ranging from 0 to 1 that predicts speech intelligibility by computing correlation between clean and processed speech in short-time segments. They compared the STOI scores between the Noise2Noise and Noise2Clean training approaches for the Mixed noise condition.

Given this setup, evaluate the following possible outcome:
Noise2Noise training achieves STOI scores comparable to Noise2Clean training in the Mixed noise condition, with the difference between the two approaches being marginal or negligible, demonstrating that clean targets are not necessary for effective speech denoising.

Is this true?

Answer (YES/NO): NO